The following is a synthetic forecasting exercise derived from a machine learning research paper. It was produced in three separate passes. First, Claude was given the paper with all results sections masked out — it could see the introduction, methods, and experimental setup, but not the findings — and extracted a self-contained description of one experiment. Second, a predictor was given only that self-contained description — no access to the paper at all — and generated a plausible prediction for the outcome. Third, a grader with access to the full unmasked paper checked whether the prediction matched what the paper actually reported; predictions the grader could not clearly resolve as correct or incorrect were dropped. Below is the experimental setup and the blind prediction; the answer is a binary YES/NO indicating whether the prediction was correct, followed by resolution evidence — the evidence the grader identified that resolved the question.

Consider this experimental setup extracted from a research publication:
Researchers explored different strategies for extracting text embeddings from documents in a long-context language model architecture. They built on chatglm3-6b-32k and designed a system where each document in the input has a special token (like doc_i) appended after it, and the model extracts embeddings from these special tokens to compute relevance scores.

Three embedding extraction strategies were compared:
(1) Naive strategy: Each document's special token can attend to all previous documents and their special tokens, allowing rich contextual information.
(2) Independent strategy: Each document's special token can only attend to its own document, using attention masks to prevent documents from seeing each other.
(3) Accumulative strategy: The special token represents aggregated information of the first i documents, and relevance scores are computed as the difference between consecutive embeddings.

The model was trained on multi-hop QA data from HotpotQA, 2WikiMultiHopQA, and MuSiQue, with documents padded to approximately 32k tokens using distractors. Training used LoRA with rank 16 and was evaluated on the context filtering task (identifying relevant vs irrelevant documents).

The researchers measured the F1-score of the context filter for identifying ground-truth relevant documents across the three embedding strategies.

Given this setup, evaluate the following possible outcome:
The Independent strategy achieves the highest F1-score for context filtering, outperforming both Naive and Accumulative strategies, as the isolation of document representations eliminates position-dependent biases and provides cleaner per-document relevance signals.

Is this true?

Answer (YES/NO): NO